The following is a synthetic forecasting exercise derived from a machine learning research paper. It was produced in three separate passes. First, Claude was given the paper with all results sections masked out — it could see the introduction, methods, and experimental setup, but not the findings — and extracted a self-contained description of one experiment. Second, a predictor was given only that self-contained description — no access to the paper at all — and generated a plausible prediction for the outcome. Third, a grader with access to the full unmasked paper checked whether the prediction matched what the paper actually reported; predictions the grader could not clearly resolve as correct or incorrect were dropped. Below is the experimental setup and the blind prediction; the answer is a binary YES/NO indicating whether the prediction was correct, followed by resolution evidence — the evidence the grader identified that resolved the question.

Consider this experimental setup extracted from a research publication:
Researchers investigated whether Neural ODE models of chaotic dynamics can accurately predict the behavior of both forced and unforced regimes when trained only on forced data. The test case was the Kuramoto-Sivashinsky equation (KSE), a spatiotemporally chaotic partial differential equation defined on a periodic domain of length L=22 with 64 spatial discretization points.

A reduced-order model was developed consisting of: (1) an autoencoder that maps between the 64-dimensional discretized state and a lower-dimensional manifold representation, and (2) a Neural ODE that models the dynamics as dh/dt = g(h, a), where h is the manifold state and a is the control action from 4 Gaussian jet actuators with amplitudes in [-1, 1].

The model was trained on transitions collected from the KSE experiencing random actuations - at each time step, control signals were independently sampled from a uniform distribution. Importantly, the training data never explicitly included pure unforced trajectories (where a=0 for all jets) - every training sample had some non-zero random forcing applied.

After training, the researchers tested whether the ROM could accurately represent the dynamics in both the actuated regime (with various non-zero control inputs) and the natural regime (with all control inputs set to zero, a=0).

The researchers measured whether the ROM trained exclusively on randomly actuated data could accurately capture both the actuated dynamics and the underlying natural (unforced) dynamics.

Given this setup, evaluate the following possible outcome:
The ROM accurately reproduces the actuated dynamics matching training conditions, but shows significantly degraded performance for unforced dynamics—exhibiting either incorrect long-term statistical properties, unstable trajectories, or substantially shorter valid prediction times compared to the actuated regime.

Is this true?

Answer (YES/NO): NO